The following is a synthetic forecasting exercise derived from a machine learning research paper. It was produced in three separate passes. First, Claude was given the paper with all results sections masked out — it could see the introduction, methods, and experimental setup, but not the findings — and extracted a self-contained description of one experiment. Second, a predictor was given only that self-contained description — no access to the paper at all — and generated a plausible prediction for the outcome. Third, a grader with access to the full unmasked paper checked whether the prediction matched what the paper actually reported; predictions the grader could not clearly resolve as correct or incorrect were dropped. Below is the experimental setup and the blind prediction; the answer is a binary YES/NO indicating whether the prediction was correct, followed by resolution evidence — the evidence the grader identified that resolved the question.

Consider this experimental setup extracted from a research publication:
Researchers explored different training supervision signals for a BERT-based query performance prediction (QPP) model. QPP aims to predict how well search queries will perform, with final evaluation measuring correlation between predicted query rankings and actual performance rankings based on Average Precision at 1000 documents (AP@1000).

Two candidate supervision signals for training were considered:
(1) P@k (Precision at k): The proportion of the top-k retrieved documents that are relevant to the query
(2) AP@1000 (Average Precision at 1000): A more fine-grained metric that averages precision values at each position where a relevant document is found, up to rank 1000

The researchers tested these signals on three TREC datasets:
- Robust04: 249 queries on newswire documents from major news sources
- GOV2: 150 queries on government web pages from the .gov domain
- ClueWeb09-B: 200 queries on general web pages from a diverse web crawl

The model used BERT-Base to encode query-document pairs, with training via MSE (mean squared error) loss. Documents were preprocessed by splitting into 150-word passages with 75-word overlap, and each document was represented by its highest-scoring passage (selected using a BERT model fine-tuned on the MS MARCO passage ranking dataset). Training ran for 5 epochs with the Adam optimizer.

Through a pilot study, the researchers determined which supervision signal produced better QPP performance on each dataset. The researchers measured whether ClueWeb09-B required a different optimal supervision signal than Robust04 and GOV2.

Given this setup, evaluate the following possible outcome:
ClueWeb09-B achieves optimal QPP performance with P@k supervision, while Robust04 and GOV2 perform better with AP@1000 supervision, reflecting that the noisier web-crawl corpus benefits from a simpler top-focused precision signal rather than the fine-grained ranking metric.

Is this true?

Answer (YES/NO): NO